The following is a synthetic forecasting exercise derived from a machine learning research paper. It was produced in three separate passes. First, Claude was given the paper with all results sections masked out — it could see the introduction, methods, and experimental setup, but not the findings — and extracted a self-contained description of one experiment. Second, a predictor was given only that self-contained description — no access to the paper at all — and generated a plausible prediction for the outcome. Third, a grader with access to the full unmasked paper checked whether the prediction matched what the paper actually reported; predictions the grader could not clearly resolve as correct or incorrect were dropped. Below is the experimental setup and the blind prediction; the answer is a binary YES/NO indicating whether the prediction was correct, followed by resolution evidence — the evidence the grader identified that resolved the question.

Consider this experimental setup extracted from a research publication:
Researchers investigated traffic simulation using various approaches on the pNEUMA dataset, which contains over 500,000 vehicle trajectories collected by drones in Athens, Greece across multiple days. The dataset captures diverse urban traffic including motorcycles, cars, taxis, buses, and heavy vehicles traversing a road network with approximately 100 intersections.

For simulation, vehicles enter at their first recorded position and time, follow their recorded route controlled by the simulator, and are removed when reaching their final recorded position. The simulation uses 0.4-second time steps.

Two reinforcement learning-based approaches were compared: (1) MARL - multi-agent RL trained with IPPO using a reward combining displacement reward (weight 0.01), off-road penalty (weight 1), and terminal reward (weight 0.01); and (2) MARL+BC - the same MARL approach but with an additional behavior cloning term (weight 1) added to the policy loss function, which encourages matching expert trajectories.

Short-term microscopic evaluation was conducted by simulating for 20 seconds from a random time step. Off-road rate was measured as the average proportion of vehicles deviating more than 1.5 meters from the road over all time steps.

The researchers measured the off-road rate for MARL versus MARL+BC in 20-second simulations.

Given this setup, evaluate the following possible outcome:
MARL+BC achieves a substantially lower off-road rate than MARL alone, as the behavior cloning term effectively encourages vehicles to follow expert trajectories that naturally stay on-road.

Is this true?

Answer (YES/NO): NO